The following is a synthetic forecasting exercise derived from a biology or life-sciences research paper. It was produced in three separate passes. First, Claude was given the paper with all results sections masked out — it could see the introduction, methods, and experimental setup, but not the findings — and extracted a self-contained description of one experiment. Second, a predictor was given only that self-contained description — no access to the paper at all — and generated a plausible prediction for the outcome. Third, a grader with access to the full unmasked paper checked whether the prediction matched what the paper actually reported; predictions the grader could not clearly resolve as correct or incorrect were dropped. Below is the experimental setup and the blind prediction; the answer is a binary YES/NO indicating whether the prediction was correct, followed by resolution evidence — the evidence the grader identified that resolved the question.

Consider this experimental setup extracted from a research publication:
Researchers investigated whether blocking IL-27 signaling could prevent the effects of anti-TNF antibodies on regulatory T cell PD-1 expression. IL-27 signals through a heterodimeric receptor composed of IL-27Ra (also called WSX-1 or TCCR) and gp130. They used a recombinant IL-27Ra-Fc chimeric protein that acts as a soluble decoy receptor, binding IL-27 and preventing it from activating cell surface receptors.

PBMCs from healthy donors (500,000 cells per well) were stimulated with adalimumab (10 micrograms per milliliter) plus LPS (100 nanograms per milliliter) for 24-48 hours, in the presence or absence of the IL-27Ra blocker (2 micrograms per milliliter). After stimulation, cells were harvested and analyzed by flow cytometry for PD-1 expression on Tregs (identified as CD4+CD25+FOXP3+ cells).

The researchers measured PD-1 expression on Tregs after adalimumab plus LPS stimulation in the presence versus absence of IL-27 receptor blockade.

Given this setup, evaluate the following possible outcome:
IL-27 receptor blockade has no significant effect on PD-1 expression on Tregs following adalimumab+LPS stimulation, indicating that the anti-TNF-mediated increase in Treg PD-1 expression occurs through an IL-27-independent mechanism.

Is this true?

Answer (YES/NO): NO